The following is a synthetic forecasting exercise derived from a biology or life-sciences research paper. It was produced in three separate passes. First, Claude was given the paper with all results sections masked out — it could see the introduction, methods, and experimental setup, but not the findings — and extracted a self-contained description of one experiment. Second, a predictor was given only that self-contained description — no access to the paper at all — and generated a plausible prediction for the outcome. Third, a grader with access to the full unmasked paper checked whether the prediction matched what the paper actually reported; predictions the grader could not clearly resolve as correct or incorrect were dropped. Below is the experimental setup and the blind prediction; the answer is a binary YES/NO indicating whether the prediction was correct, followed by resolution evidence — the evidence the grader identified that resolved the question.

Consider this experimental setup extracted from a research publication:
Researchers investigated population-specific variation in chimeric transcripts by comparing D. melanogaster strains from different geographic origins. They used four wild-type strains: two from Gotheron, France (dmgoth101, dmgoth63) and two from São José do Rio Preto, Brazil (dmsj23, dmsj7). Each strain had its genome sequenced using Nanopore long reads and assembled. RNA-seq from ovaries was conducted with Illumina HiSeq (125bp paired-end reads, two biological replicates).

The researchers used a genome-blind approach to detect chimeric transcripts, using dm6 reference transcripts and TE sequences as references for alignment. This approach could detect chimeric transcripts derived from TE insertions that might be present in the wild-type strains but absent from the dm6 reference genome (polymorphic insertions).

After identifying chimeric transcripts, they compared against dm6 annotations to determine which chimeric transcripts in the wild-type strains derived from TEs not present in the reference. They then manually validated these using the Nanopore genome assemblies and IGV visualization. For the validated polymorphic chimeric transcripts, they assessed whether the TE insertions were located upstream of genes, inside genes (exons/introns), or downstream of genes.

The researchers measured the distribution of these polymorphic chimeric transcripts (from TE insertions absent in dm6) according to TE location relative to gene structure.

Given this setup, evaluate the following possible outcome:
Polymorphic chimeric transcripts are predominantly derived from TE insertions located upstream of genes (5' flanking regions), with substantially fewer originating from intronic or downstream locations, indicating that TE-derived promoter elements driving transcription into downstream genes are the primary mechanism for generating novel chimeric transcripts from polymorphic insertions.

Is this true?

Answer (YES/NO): NO